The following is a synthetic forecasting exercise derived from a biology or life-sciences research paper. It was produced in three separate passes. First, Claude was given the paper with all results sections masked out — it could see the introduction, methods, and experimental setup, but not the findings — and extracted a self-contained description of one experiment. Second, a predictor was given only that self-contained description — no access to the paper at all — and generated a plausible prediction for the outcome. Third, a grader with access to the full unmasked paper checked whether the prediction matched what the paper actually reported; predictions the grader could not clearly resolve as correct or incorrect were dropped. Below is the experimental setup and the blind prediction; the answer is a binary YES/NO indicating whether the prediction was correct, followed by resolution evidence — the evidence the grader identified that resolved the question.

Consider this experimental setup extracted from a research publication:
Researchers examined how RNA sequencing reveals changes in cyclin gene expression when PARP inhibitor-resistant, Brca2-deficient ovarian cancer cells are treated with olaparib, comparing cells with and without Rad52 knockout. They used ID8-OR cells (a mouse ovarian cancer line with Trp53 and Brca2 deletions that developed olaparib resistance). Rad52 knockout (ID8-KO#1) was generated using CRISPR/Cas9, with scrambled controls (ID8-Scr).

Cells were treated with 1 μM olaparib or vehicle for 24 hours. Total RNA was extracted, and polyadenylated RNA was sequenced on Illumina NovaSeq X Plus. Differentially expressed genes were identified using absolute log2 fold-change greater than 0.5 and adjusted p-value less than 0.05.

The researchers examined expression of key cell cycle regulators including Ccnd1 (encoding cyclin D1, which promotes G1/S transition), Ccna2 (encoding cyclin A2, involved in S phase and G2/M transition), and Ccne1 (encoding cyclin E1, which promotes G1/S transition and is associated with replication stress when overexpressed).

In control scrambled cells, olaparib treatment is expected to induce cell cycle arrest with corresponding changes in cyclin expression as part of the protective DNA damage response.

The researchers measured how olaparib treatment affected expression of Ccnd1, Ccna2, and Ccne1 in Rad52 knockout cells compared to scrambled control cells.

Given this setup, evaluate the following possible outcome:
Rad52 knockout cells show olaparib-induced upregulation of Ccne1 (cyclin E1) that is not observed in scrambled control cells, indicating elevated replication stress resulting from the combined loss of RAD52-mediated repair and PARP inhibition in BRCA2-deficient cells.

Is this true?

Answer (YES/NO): YES